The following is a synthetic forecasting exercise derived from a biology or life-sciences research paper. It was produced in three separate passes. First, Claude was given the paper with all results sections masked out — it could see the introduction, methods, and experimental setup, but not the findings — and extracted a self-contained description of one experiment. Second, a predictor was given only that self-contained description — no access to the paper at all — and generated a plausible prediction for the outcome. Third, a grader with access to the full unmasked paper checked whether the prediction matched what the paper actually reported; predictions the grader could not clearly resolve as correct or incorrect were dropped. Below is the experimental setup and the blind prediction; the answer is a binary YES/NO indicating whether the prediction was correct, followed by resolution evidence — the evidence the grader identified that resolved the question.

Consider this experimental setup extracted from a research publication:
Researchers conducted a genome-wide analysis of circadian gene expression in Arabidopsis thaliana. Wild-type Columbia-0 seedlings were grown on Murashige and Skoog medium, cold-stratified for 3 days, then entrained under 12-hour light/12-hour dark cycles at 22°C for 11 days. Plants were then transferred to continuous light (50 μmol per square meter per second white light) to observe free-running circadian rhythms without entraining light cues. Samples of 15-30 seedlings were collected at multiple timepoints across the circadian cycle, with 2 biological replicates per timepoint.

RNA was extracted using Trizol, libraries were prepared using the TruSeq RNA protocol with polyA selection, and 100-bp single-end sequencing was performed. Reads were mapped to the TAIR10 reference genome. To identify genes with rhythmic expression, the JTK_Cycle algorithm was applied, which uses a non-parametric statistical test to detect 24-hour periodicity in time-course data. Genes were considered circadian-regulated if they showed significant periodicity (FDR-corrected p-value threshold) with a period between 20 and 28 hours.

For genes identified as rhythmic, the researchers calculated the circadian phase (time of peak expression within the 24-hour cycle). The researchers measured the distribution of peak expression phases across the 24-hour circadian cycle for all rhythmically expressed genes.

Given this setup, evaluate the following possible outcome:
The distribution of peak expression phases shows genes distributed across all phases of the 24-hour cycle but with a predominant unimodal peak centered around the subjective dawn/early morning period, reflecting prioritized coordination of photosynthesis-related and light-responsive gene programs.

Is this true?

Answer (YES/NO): NO